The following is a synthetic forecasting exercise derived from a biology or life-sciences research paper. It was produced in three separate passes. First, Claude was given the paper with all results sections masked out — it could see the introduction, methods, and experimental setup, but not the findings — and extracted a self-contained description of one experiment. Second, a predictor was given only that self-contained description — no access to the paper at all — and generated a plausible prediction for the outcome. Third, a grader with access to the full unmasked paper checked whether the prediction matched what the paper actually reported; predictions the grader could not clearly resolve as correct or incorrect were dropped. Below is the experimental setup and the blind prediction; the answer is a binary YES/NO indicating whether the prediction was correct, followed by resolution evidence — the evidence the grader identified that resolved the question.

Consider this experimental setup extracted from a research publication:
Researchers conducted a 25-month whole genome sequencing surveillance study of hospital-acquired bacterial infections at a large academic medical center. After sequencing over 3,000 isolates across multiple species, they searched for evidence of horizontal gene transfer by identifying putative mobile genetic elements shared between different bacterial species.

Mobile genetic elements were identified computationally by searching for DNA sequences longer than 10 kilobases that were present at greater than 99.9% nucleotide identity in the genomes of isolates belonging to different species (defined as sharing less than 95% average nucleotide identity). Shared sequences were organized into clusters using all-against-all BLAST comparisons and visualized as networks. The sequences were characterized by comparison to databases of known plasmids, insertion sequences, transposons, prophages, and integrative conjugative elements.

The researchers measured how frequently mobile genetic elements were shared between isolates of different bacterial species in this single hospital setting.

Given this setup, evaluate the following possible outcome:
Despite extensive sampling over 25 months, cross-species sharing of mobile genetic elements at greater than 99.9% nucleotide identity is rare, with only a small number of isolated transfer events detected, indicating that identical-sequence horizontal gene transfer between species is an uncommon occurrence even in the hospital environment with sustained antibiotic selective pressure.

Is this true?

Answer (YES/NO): NO